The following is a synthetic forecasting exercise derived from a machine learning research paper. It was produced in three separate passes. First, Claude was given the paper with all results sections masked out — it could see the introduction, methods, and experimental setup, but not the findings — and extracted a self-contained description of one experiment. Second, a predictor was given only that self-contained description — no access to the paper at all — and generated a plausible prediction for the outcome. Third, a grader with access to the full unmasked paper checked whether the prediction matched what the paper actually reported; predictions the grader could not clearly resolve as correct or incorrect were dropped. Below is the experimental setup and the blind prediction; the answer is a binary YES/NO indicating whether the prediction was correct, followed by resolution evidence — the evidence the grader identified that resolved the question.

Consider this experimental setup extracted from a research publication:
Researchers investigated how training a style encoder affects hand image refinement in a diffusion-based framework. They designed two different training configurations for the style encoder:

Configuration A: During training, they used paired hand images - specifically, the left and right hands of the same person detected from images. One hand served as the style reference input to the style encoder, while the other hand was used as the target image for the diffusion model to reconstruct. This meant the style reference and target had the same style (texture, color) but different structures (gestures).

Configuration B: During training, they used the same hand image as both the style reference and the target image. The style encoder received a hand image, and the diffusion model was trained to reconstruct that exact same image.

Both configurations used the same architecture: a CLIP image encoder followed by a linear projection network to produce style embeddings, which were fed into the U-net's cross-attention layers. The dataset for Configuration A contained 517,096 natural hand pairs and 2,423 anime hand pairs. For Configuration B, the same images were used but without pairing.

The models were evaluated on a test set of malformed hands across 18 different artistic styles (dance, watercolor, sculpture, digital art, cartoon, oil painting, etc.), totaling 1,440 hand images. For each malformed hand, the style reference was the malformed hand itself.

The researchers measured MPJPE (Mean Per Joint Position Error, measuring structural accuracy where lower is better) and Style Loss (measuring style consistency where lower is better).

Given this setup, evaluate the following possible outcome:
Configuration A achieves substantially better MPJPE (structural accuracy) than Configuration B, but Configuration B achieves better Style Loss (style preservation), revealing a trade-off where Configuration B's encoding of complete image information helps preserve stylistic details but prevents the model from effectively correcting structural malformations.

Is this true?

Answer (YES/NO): NO